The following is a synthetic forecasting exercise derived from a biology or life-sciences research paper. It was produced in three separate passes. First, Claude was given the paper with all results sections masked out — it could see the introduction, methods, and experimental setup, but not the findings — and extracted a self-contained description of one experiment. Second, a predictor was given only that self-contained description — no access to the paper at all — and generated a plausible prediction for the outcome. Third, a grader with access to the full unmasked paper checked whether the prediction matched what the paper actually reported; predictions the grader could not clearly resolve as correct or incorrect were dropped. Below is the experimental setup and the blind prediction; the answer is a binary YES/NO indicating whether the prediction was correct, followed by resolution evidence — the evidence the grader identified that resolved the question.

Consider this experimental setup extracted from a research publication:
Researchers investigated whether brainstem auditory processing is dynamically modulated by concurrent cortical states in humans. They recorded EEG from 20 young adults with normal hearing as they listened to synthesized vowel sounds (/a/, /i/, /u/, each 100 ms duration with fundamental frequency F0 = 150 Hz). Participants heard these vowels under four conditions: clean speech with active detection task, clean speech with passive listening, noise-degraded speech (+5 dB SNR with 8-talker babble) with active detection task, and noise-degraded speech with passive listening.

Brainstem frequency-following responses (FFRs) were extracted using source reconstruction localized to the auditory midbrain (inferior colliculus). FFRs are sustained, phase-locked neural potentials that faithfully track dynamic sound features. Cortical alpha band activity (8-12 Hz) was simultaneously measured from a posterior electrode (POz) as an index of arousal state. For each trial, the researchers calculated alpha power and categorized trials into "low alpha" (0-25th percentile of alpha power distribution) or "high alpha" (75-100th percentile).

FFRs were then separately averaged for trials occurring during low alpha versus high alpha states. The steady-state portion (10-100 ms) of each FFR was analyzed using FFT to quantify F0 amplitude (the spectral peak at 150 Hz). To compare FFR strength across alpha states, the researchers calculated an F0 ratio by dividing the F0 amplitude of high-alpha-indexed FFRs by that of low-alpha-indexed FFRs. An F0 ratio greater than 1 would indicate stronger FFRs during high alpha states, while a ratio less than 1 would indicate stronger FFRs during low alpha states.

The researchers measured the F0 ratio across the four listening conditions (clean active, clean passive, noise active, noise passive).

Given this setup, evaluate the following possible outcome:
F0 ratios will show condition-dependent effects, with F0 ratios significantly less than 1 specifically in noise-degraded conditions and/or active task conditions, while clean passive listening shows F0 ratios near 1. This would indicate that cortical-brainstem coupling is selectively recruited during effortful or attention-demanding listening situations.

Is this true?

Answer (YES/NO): NO